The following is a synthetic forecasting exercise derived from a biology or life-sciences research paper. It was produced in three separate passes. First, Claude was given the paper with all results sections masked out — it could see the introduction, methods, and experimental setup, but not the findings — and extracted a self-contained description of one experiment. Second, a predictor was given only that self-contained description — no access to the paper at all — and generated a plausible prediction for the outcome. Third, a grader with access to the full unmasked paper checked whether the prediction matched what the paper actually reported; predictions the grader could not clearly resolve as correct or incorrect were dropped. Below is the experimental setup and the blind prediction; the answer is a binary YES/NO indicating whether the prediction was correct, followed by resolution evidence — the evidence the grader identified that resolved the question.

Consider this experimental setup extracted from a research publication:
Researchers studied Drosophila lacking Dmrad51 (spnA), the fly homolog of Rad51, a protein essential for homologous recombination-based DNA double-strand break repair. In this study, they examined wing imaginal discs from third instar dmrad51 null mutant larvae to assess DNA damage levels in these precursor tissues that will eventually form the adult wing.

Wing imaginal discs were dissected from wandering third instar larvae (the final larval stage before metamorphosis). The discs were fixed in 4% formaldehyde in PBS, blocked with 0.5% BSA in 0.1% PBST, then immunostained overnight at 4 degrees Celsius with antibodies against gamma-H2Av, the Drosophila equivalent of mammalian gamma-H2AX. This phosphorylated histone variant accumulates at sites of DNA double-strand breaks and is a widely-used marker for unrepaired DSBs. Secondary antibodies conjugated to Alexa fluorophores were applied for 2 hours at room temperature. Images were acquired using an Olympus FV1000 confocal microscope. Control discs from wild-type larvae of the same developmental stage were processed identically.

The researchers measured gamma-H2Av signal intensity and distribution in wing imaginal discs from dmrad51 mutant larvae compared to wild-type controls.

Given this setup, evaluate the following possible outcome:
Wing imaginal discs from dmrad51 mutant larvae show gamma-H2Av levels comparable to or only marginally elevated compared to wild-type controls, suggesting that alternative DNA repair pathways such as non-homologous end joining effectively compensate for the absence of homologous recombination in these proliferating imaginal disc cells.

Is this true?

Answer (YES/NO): NO